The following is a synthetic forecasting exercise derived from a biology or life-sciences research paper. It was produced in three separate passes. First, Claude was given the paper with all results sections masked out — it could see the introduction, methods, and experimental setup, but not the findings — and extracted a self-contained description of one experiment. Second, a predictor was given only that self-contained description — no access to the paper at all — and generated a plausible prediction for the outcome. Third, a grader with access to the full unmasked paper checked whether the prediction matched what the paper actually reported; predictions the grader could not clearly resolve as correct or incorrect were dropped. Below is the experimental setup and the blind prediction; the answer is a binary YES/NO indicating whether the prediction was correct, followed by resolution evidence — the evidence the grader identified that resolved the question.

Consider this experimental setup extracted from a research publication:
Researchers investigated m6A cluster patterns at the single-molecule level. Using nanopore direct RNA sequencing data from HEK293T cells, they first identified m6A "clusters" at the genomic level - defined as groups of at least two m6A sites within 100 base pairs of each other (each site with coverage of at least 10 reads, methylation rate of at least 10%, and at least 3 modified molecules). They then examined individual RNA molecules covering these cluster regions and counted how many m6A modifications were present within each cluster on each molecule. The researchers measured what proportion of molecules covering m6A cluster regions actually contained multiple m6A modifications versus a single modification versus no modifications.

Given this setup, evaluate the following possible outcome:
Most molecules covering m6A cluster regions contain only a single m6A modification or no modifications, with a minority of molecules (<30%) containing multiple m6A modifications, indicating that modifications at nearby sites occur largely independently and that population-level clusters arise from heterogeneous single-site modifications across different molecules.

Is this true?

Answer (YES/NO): YES